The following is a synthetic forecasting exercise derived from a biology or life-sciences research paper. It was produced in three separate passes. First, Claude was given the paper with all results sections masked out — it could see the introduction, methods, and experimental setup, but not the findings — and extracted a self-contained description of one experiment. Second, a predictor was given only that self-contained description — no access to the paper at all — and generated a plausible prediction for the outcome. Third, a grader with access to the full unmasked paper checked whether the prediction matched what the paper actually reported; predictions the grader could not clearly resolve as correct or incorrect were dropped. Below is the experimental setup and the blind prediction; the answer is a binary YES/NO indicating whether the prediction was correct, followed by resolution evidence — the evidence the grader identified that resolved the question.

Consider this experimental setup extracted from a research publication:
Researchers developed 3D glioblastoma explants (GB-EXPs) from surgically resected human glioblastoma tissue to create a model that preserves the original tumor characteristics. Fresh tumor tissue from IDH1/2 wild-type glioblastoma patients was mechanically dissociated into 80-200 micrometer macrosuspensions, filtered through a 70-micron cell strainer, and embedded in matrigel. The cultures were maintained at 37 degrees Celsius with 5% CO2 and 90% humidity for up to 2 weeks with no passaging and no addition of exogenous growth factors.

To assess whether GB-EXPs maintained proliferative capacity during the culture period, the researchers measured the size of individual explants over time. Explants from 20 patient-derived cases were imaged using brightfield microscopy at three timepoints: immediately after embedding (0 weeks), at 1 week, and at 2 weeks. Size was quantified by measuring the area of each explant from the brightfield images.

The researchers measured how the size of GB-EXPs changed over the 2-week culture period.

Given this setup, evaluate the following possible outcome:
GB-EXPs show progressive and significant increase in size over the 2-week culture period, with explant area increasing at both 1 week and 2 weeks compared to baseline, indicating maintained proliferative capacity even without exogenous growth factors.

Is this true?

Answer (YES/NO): NO